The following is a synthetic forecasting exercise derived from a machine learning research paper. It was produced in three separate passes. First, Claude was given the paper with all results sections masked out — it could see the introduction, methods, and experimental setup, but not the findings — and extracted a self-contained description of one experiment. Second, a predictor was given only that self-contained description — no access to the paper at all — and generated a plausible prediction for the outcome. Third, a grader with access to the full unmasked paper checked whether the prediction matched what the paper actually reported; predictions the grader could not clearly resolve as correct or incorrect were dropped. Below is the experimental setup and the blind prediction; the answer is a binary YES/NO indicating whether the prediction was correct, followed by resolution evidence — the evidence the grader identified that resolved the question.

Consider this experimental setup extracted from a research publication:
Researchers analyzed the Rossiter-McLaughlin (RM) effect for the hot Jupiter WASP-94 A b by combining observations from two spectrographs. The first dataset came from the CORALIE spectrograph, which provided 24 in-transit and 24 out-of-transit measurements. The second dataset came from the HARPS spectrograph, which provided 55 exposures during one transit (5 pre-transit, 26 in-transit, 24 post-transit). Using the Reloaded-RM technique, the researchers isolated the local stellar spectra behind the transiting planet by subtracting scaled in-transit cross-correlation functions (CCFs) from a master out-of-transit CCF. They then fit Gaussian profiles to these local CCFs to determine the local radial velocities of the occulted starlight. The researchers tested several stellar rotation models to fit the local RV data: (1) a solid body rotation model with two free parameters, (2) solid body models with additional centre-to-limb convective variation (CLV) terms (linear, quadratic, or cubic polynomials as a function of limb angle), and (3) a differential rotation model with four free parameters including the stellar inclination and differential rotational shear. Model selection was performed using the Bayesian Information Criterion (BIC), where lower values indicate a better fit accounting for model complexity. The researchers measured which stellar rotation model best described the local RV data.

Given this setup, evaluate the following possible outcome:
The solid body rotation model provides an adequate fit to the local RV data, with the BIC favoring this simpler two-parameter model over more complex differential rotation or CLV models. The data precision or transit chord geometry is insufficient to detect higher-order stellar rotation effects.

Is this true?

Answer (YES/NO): YES